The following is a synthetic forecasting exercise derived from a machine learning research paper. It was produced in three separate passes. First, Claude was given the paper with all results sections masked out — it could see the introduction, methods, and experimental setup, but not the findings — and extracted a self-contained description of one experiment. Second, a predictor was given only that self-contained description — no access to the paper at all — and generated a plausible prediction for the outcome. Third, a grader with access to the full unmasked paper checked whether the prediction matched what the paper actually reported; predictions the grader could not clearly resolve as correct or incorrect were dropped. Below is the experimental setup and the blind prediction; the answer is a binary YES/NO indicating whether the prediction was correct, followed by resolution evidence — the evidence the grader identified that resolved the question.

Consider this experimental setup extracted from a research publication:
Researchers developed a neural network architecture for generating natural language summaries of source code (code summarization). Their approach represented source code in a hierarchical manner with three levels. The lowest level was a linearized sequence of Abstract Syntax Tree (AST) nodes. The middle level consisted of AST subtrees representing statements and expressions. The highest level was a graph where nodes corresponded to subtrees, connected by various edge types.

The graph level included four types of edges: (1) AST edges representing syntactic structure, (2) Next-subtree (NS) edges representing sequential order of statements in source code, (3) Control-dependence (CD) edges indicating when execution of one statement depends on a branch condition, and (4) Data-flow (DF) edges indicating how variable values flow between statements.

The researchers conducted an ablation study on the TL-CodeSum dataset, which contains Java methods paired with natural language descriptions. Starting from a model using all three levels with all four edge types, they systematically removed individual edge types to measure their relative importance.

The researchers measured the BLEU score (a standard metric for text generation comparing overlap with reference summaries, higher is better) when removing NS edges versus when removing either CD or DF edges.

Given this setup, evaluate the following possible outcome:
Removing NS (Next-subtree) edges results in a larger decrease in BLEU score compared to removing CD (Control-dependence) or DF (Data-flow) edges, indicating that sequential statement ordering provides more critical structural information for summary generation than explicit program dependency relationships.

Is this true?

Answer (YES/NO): NO